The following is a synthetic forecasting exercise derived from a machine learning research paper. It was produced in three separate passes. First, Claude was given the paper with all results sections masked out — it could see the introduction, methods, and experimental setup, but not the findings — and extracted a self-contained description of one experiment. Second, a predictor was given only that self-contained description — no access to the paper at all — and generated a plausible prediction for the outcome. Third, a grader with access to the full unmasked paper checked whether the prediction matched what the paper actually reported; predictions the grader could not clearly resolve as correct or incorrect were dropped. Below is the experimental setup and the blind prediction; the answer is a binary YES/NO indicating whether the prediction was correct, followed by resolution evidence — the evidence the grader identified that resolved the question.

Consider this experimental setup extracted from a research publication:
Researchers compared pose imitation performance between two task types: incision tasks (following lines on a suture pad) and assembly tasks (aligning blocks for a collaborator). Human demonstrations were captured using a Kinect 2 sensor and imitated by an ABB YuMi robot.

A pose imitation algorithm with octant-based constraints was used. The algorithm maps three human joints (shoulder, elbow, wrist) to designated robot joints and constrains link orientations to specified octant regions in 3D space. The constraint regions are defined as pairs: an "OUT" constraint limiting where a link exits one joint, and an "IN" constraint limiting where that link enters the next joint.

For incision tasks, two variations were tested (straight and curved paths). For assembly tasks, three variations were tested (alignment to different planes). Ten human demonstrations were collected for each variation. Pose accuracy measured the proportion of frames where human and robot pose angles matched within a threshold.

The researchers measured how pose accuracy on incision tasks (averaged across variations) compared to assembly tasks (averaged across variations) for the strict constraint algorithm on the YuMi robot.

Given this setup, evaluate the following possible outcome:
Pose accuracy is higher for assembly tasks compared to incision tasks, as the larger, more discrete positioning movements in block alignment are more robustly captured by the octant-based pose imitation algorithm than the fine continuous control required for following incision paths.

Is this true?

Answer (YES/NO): NO